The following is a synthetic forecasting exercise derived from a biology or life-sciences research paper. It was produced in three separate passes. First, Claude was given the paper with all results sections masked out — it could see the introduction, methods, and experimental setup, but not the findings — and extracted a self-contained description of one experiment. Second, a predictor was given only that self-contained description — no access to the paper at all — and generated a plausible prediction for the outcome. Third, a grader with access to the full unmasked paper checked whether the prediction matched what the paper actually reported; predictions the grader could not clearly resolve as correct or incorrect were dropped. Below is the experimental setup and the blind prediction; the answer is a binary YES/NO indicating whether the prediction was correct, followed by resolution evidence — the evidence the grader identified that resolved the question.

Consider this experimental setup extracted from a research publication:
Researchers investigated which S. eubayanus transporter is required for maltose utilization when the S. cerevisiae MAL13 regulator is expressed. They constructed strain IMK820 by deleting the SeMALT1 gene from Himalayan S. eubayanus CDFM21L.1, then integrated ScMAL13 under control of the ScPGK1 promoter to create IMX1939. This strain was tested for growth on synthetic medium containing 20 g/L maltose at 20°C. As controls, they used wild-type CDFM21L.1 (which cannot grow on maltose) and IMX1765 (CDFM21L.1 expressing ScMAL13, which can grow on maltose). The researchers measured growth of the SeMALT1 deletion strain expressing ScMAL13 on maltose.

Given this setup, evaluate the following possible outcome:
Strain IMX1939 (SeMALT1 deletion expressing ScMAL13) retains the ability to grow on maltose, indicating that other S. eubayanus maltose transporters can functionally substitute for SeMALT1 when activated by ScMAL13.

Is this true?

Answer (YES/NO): YES